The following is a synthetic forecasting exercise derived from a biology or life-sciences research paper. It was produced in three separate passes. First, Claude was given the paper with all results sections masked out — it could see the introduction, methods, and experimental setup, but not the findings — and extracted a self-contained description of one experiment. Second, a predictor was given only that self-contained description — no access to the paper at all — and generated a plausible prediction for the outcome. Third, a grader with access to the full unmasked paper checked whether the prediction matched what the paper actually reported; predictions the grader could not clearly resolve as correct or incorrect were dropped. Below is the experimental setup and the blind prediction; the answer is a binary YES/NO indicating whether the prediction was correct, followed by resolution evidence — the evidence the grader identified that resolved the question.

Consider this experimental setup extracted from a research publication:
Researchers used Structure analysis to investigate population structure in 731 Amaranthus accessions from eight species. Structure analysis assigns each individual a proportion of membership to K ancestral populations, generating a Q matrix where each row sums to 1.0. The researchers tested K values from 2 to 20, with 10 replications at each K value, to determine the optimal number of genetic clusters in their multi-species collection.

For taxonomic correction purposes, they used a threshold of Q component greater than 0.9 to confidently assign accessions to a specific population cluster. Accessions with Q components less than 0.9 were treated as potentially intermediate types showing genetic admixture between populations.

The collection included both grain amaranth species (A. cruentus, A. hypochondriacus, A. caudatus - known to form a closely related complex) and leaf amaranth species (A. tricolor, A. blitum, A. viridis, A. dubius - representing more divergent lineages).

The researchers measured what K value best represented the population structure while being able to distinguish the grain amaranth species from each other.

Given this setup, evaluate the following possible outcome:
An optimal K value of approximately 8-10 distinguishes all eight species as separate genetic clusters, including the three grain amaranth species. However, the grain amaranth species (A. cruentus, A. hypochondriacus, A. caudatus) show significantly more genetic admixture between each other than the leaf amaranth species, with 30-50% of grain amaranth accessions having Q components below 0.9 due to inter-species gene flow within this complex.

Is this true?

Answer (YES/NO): NO